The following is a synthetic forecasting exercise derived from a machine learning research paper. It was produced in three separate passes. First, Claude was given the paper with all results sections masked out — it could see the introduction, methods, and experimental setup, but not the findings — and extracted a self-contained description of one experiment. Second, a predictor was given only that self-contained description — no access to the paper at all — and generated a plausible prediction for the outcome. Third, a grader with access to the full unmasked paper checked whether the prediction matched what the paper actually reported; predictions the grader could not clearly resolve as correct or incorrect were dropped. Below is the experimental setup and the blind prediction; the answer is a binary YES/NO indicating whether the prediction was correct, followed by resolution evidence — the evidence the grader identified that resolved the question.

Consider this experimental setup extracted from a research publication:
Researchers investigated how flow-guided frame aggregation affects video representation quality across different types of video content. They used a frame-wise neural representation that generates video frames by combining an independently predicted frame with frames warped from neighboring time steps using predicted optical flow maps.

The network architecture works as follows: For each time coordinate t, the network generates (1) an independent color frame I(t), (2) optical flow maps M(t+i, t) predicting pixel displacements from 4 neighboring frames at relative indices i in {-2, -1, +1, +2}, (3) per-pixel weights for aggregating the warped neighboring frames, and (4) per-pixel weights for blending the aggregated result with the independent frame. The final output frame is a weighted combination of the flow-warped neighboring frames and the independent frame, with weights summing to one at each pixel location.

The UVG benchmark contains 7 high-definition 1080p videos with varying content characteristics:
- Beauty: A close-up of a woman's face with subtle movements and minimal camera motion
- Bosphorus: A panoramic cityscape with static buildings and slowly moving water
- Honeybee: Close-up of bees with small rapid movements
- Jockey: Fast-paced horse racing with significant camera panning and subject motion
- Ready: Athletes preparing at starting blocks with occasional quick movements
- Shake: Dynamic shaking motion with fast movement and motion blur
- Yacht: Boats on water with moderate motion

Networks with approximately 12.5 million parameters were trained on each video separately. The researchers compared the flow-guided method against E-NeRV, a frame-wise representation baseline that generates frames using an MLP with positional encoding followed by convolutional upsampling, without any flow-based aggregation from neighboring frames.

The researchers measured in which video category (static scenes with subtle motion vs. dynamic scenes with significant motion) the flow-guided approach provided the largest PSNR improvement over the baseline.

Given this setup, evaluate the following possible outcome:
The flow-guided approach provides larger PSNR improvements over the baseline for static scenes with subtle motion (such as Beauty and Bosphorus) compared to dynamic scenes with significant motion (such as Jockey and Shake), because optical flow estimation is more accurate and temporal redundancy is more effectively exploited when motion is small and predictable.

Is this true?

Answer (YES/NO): NO